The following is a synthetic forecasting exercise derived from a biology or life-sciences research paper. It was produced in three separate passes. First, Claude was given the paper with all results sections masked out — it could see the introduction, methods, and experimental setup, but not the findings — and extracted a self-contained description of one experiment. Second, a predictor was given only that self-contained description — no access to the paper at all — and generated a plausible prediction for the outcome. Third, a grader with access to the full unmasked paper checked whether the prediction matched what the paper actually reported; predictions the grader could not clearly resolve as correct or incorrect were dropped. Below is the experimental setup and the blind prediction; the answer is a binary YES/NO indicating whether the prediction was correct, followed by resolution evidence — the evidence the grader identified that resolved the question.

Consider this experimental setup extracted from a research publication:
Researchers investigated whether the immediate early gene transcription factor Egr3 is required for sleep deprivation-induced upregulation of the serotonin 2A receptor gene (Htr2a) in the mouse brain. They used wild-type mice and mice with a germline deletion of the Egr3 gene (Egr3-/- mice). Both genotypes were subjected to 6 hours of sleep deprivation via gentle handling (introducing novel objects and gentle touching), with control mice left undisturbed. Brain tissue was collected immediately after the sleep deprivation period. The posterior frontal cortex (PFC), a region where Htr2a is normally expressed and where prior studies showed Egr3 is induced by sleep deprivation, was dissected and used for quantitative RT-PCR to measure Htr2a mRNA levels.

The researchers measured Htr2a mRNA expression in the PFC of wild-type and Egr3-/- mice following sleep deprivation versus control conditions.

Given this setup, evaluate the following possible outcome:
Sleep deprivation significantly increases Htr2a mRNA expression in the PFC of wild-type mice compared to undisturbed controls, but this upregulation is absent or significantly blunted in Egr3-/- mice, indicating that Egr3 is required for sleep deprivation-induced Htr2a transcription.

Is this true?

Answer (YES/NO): YES